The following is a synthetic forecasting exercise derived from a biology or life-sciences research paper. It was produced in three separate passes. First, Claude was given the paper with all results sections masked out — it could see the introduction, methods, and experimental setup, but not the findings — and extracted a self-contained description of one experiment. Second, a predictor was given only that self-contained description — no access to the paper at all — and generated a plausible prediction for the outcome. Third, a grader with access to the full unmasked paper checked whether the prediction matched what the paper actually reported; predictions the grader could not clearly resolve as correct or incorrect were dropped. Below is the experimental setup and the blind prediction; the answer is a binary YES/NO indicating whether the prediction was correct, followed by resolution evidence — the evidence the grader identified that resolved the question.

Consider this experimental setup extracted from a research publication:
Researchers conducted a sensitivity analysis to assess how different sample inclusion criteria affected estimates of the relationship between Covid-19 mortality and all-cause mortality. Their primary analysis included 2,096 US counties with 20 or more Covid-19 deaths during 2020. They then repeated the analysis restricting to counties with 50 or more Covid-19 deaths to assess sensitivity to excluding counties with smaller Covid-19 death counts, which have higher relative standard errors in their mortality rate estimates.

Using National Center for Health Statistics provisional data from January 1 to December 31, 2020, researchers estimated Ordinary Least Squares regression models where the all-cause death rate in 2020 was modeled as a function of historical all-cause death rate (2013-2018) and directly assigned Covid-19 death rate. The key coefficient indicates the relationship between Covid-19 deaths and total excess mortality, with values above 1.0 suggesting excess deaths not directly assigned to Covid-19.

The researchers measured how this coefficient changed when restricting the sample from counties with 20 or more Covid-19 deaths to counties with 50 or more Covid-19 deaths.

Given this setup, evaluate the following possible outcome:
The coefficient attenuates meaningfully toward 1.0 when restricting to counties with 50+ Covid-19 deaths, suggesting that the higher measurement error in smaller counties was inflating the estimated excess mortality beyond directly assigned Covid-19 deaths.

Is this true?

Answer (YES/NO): NO